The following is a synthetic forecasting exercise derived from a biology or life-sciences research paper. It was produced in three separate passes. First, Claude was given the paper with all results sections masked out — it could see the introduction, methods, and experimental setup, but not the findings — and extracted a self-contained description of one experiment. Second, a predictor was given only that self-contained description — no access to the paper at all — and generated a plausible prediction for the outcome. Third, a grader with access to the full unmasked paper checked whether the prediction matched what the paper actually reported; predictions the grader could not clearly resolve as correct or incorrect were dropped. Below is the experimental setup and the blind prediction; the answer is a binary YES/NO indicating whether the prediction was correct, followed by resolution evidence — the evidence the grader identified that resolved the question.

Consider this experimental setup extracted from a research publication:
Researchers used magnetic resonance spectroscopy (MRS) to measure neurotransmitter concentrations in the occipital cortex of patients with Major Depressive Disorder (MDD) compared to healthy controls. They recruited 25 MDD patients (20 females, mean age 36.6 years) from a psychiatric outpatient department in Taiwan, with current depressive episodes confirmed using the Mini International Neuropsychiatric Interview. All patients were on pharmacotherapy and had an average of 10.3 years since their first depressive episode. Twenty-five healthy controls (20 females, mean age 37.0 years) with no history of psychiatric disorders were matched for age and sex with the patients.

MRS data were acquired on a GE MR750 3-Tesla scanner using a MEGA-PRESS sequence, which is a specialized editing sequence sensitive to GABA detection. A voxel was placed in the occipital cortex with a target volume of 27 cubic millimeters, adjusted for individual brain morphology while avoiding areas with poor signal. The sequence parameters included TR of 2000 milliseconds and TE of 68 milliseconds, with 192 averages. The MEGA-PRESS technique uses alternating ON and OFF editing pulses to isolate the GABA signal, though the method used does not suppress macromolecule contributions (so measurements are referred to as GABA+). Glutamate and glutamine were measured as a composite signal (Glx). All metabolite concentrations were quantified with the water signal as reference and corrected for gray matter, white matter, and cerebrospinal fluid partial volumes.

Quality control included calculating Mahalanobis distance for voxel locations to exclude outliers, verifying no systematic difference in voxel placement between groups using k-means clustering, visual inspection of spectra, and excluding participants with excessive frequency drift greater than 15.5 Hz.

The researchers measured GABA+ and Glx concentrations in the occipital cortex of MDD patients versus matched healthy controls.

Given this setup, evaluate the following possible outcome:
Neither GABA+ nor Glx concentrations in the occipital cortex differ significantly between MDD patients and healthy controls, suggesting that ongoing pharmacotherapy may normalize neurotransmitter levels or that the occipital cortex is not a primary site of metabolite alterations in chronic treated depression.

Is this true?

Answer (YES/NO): YES